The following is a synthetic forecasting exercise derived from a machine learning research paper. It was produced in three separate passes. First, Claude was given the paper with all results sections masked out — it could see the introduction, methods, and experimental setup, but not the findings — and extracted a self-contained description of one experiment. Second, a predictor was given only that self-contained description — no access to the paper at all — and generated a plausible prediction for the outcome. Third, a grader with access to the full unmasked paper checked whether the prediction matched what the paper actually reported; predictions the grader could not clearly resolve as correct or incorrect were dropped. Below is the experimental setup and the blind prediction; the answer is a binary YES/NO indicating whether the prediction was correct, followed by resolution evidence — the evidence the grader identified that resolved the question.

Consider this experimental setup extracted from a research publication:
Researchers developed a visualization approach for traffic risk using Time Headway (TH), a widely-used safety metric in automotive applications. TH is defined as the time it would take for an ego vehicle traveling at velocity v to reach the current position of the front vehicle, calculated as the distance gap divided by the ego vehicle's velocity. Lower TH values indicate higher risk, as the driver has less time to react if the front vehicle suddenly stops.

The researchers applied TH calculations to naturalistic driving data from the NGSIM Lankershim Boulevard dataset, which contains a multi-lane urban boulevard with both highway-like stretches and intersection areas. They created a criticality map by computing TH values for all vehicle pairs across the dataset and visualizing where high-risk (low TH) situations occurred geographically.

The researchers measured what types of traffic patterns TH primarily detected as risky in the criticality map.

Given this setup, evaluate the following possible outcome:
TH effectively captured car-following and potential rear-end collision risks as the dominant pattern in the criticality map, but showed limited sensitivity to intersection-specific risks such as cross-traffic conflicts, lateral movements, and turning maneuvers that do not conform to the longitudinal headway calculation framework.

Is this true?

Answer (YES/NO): YES